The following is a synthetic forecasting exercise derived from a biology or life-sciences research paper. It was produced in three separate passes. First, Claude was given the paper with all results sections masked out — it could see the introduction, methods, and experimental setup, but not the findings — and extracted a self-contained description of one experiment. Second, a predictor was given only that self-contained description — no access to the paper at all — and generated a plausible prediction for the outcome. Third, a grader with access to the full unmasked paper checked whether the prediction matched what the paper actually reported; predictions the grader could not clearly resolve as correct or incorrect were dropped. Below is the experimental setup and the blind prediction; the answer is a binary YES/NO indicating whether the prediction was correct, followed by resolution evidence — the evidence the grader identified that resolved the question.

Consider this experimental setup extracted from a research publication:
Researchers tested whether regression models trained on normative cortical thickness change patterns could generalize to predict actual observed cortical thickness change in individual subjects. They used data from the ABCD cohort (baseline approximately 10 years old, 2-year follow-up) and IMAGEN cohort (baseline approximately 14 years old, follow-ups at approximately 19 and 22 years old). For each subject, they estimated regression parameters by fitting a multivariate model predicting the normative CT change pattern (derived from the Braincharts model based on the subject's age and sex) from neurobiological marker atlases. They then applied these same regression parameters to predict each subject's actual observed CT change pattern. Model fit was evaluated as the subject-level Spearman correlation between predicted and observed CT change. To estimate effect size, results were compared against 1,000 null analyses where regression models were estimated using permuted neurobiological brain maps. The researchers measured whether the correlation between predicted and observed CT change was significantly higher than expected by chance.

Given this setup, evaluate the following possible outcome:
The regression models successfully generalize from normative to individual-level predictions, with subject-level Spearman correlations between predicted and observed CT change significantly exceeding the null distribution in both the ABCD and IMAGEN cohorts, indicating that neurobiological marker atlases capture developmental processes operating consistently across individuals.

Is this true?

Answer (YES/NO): YES